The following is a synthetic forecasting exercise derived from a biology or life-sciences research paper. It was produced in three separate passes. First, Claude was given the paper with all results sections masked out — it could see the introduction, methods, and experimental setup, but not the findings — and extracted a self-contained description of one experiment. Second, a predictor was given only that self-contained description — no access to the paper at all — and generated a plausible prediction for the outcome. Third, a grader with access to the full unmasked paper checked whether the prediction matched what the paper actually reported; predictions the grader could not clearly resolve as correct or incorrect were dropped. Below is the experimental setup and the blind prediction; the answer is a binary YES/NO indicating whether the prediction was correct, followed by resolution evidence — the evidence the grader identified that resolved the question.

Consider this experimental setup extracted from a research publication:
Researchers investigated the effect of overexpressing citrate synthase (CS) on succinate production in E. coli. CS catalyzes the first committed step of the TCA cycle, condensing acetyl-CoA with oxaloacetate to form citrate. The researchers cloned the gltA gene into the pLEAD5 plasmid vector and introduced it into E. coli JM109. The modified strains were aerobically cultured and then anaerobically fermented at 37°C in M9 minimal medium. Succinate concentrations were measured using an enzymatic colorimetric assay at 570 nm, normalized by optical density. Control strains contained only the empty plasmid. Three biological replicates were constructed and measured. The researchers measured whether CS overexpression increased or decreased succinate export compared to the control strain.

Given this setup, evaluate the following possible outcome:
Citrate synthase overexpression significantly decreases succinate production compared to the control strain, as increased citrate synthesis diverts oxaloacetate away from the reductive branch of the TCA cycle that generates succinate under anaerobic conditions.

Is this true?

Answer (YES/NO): NO